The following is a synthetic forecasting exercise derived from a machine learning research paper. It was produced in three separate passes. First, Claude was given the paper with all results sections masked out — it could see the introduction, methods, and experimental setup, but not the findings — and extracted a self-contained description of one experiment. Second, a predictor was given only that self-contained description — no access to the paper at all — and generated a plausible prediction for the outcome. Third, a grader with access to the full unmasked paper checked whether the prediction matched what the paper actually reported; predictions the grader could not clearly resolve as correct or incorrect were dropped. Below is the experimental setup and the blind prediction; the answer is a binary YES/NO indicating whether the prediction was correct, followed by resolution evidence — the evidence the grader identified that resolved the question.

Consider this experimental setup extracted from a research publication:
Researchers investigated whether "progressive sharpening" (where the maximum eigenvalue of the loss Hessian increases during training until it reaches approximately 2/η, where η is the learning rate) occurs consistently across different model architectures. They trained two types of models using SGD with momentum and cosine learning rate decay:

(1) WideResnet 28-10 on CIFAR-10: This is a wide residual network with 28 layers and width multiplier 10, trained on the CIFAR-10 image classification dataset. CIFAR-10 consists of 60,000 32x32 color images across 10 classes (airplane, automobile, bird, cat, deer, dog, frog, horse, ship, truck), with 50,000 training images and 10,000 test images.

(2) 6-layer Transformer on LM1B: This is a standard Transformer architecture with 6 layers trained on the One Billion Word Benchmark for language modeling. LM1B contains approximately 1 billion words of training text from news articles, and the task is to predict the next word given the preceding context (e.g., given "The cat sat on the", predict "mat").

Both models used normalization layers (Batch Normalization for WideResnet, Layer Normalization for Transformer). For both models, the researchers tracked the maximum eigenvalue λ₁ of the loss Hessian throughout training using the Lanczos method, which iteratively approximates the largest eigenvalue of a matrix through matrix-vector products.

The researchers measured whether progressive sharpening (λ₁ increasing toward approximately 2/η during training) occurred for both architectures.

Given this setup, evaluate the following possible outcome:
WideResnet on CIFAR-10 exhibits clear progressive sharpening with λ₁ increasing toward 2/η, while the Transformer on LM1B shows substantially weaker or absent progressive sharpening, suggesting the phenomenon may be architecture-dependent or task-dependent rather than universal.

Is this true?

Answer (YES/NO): YES